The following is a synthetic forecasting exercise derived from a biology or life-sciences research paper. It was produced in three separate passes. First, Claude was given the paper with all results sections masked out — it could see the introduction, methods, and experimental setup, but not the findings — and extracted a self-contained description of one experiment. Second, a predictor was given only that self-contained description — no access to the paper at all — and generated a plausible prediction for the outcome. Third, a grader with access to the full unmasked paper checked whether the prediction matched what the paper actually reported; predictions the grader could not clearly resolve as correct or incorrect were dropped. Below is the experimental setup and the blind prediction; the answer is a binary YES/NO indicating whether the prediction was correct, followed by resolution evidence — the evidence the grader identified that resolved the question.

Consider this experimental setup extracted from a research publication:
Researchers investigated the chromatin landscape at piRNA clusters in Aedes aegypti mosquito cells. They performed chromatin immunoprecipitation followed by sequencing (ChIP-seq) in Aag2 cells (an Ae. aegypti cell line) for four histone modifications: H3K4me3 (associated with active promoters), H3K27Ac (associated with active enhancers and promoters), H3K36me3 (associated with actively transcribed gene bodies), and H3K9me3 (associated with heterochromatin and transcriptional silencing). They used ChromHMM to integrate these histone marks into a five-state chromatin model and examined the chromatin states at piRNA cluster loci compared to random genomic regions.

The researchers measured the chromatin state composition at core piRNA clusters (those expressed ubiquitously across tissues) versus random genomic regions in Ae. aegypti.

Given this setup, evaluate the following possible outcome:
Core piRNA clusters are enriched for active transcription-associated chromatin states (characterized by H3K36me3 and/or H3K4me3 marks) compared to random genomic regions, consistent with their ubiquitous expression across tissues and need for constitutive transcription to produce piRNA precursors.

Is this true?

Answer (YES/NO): NO